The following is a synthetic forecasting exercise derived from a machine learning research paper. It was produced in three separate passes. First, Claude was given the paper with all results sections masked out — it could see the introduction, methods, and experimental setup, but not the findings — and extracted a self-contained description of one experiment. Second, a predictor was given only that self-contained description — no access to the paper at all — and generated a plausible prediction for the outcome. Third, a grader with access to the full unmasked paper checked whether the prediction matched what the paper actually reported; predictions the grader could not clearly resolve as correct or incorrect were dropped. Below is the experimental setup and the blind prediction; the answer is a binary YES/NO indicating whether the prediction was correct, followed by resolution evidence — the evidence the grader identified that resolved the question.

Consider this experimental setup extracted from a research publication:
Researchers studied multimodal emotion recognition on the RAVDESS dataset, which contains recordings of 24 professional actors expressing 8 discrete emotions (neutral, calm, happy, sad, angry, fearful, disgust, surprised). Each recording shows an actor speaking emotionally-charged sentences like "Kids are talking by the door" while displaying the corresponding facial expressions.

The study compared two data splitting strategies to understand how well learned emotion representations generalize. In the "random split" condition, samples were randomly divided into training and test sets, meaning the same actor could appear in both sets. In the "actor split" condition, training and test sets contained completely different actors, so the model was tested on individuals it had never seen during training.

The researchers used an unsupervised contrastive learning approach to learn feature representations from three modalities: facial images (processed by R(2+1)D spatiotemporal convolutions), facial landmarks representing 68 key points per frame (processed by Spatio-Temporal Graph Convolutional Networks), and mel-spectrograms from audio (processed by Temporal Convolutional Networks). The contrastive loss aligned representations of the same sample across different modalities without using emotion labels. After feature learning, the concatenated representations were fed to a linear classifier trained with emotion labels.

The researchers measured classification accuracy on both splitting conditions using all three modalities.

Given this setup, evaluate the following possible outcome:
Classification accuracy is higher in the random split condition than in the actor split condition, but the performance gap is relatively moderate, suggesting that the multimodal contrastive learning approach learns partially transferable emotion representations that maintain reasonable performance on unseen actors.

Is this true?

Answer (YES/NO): YES